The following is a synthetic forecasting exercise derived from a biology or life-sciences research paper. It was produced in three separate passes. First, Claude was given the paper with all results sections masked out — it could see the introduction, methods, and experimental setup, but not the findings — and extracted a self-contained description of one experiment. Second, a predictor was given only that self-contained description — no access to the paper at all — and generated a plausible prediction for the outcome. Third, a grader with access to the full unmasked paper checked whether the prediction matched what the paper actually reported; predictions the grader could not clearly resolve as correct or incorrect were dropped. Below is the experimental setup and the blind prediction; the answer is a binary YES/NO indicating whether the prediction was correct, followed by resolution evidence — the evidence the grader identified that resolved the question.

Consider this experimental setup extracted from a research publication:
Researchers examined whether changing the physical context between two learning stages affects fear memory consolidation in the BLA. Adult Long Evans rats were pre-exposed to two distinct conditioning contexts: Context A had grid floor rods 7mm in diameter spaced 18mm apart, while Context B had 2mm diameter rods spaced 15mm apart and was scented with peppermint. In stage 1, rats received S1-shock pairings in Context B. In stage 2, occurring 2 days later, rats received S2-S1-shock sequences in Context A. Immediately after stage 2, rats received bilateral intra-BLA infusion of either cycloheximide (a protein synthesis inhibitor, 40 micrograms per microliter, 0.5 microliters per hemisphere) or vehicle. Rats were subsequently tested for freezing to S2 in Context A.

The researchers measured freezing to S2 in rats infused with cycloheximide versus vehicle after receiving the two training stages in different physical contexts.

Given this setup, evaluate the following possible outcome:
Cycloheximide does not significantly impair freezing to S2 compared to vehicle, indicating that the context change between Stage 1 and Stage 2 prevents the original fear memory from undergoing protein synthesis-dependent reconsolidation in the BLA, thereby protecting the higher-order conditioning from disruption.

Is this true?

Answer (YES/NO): NO